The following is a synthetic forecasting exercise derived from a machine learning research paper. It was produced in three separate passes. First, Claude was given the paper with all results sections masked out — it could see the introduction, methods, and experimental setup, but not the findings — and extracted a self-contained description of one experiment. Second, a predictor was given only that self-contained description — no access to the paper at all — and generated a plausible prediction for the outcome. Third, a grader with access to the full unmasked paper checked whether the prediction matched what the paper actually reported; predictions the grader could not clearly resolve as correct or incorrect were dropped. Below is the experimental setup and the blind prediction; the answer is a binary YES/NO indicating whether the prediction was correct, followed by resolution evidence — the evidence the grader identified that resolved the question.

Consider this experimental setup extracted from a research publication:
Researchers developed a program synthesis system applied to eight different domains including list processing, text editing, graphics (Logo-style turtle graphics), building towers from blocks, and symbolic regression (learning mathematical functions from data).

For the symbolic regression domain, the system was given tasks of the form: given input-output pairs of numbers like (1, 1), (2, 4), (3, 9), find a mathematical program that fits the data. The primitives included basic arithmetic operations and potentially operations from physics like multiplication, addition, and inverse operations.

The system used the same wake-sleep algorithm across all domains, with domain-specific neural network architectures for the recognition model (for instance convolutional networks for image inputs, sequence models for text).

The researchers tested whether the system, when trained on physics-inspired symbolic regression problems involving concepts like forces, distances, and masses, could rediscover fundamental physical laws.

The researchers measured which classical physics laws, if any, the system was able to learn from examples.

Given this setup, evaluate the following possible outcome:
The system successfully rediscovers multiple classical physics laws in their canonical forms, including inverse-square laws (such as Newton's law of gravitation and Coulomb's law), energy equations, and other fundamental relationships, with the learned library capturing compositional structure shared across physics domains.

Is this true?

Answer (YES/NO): YES